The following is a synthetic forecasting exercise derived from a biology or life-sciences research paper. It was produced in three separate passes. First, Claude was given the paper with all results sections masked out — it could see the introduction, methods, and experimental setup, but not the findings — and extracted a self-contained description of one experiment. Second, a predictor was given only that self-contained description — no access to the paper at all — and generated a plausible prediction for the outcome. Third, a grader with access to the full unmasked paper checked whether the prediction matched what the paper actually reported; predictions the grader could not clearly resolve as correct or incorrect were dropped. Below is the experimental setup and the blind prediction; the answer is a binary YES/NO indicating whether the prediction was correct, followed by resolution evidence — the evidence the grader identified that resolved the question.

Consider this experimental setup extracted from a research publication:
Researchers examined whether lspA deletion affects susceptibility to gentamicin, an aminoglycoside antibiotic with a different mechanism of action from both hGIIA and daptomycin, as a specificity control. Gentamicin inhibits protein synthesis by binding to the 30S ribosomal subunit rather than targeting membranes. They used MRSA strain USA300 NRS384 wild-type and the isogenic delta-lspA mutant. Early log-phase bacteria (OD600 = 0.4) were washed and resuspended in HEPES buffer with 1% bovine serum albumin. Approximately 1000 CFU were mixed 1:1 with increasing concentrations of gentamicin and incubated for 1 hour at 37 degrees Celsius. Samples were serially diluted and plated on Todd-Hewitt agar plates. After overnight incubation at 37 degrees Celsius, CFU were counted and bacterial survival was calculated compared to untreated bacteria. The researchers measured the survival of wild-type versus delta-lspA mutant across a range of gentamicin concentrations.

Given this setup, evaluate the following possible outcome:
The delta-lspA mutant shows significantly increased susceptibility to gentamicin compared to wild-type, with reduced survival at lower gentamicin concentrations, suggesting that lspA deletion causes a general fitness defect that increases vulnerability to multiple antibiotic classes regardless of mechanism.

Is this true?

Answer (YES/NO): NO